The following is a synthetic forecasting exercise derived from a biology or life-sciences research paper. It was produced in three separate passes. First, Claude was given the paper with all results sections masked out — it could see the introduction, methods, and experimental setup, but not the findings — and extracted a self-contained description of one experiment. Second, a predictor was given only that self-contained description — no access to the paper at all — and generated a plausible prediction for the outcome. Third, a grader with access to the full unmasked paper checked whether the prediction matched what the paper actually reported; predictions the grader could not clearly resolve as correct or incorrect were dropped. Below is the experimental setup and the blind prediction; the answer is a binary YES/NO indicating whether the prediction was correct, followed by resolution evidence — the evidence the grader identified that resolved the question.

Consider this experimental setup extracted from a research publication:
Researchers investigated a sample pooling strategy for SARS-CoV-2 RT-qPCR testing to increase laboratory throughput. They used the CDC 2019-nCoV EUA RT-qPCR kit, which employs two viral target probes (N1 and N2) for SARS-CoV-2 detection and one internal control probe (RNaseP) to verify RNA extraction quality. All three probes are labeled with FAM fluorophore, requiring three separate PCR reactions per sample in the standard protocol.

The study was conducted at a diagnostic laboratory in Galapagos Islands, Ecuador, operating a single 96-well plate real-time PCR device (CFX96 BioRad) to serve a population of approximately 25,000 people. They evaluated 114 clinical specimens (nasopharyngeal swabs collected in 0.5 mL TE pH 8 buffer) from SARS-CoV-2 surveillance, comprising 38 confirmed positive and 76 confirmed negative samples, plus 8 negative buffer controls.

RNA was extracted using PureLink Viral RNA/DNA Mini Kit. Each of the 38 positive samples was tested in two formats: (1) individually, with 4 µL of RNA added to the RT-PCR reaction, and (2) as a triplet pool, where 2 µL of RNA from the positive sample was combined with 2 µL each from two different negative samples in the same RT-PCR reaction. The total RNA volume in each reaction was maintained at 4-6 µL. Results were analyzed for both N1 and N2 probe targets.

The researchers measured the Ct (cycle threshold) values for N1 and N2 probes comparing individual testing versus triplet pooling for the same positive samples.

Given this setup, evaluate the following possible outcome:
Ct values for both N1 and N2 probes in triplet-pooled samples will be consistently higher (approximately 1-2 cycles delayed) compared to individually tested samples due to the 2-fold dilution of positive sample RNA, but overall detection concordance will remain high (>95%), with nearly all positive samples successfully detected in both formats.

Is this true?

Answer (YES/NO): NO